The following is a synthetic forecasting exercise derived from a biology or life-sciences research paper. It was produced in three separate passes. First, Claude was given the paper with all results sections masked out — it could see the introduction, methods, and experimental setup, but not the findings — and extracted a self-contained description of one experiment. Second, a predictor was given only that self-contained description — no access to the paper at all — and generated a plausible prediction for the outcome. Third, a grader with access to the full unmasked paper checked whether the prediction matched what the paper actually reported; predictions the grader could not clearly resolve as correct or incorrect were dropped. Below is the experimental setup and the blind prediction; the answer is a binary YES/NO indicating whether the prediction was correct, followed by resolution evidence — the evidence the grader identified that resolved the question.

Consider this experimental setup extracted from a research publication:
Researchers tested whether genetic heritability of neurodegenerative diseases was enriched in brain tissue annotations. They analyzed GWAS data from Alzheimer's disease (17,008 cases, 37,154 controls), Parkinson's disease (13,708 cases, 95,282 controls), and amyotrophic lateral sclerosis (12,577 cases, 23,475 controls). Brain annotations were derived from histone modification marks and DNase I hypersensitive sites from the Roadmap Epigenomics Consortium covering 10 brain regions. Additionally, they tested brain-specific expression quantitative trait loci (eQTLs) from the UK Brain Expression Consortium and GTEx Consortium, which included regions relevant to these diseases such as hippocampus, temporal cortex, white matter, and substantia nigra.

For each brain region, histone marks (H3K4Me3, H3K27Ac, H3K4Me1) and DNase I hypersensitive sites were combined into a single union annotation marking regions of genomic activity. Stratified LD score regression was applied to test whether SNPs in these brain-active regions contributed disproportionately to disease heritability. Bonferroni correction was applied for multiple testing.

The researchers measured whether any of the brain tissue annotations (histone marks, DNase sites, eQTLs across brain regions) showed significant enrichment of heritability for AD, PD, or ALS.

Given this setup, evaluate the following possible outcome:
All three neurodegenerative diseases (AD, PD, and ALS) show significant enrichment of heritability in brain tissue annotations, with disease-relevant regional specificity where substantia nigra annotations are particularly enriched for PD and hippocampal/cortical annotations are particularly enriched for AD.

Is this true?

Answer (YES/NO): NO